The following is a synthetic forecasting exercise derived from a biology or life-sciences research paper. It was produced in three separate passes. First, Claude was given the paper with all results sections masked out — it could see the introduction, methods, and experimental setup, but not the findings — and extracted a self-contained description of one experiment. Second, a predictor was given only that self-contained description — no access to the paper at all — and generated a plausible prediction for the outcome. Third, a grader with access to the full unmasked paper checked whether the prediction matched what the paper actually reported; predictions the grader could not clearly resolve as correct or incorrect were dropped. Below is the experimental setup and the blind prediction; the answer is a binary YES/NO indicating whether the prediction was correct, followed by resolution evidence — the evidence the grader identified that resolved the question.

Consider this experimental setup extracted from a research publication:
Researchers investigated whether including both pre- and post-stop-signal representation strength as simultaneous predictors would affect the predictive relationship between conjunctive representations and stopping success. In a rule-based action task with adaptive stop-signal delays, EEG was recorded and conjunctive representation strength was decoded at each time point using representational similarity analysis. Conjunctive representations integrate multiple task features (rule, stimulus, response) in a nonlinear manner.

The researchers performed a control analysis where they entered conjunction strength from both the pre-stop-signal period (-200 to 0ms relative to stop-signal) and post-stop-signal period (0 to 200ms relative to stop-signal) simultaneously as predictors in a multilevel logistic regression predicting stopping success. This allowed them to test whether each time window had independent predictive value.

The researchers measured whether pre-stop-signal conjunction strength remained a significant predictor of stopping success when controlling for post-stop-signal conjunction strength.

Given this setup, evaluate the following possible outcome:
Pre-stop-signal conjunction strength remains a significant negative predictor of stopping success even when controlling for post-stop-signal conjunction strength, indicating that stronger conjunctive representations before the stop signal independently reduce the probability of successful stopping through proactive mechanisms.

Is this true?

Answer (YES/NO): YES